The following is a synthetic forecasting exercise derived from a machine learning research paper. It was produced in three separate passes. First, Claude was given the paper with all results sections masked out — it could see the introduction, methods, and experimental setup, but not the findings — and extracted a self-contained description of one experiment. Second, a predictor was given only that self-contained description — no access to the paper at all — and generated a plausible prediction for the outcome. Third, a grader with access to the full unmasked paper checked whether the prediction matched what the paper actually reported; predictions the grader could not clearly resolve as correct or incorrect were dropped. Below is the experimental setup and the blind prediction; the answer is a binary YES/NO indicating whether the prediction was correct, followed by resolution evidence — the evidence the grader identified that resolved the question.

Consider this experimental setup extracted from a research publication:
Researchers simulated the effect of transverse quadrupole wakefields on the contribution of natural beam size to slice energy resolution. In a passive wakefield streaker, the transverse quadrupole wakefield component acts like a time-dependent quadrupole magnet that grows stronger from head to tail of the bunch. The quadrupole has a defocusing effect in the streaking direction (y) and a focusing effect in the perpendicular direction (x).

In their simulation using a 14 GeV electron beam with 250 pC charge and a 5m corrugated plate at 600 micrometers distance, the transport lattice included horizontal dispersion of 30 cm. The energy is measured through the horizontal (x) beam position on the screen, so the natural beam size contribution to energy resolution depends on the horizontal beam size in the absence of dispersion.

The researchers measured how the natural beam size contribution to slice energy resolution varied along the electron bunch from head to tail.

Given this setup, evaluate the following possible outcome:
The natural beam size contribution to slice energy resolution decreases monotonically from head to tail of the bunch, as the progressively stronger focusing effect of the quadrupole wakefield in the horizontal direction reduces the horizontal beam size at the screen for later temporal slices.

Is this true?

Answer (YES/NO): YES